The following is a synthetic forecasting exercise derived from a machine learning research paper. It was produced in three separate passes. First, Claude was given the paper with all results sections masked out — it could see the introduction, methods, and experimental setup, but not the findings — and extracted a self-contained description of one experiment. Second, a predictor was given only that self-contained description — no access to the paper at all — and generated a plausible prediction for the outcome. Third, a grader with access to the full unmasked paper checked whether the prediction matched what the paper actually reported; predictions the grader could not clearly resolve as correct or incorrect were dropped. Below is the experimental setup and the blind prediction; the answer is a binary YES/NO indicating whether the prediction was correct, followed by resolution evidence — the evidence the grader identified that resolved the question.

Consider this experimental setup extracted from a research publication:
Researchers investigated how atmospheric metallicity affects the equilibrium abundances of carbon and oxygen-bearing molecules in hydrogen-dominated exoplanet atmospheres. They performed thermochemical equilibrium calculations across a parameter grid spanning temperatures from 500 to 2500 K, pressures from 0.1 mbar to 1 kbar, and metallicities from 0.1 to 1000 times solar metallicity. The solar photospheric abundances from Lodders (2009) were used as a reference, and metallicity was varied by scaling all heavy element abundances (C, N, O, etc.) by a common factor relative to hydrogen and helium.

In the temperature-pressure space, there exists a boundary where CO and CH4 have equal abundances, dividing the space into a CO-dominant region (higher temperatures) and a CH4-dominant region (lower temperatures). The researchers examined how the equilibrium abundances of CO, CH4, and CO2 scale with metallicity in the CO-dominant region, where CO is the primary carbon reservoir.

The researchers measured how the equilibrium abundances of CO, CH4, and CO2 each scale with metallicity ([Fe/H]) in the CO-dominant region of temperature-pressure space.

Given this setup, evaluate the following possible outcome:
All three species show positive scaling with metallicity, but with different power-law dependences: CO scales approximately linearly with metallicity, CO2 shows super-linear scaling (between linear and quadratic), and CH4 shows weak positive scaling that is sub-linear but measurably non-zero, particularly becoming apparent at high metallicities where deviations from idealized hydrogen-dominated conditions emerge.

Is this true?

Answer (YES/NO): NO